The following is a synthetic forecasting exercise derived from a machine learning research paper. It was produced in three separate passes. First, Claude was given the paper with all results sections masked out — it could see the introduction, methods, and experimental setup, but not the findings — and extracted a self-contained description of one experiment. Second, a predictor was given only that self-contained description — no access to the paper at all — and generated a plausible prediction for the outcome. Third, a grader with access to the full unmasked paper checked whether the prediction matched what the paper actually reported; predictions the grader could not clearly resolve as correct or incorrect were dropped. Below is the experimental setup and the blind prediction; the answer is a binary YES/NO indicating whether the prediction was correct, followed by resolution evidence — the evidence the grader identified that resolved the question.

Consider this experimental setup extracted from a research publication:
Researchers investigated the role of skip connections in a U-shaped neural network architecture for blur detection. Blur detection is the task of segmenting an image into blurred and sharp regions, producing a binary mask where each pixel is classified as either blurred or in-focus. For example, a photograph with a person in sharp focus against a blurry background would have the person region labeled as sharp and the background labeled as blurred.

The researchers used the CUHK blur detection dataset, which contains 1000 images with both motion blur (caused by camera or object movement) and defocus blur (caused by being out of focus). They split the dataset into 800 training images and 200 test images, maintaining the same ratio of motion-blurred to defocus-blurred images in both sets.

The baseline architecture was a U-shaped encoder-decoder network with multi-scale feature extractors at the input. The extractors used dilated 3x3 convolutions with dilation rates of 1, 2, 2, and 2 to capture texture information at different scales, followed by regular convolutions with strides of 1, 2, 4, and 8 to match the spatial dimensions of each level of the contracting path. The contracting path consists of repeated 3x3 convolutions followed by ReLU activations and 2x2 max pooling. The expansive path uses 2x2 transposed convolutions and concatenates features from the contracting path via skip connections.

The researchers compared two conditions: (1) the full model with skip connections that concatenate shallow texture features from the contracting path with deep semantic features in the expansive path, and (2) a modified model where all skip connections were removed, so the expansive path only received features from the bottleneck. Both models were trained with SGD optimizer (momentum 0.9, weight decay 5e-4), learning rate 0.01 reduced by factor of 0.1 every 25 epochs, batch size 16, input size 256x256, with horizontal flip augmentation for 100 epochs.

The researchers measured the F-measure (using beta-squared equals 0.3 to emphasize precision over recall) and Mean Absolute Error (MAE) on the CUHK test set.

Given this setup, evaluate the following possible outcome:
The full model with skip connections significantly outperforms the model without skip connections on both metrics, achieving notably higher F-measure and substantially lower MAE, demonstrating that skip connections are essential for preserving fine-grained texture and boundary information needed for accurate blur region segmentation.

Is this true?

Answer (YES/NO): YES